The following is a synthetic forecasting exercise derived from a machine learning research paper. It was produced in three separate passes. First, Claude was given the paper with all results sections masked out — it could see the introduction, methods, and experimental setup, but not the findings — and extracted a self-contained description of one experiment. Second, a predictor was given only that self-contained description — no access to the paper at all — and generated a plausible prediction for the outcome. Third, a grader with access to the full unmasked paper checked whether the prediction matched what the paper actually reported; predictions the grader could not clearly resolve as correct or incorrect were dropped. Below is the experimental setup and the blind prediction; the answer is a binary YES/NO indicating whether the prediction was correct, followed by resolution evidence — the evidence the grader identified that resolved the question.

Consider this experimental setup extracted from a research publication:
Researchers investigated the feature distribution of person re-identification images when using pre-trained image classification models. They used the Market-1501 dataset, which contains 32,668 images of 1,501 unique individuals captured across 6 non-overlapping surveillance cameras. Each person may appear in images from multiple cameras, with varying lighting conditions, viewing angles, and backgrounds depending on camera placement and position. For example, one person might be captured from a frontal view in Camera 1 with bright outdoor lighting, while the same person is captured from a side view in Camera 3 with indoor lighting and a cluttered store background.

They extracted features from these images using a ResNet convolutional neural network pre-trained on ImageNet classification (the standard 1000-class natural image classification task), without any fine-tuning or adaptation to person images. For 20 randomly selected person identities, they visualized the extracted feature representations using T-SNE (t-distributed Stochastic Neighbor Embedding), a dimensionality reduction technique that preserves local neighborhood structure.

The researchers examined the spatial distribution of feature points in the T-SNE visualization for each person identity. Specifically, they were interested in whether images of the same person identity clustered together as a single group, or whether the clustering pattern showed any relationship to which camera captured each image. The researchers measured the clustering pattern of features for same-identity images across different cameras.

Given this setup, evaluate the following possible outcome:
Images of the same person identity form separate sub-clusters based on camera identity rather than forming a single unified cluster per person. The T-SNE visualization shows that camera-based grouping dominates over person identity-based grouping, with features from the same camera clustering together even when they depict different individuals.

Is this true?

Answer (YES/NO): NO